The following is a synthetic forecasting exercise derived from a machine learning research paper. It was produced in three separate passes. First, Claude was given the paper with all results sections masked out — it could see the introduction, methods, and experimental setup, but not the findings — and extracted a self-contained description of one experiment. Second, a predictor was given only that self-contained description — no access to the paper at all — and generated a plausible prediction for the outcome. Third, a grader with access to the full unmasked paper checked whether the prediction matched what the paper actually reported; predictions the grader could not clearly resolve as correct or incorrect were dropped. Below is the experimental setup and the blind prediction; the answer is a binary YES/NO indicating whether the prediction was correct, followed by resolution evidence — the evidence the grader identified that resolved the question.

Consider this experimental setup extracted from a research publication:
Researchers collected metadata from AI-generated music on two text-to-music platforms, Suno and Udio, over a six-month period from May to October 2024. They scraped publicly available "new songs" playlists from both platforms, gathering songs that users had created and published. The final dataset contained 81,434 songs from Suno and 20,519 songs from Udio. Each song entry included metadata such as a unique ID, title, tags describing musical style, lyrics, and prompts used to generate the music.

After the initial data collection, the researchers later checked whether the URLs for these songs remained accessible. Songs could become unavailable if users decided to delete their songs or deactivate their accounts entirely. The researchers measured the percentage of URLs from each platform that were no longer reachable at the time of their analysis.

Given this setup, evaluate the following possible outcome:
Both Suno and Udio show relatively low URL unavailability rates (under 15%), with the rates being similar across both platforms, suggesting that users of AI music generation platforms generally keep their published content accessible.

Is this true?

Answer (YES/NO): NO